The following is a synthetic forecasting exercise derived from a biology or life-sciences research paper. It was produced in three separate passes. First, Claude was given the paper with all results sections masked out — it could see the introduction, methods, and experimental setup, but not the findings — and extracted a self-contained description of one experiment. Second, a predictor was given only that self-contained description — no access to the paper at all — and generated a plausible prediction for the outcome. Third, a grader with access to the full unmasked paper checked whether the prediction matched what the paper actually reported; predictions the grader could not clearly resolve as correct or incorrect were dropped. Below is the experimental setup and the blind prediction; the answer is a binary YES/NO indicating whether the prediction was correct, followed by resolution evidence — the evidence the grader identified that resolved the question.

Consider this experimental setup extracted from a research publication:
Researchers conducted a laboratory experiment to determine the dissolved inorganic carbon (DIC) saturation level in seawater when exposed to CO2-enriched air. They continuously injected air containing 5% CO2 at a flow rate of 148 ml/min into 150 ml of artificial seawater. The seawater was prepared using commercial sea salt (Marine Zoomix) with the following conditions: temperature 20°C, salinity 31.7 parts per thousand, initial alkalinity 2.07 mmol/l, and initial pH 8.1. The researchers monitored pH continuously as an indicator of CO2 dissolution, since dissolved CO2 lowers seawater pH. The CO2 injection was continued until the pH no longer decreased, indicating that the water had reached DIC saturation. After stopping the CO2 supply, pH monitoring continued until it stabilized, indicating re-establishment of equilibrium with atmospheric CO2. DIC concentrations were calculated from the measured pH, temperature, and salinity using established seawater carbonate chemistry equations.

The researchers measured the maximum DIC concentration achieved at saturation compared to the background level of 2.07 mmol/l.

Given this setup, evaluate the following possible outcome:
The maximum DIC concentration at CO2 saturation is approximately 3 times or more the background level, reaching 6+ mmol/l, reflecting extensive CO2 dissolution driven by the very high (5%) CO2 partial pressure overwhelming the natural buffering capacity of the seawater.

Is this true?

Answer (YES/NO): NO